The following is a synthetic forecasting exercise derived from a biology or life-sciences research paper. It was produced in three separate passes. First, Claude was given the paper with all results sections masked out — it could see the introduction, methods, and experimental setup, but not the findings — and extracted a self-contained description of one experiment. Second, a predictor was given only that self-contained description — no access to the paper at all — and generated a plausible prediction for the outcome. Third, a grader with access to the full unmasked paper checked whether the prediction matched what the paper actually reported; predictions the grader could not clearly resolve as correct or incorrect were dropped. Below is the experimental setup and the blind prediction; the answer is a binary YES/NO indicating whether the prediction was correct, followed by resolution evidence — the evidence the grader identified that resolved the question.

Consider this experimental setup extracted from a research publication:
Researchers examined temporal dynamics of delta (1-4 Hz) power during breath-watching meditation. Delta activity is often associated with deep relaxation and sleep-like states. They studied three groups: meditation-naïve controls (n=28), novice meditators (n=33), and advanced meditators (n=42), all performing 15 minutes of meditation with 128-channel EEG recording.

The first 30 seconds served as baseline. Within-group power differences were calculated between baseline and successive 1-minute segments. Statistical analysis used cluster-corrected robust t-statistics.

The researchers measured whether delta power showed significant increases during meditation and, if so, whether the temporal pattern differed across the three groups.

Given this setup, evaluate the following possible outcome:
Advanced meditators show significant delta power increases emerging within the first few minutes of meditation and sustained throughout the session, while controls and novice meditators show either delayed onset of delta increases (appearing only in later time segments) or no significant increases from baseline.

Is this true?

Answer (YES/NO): NO